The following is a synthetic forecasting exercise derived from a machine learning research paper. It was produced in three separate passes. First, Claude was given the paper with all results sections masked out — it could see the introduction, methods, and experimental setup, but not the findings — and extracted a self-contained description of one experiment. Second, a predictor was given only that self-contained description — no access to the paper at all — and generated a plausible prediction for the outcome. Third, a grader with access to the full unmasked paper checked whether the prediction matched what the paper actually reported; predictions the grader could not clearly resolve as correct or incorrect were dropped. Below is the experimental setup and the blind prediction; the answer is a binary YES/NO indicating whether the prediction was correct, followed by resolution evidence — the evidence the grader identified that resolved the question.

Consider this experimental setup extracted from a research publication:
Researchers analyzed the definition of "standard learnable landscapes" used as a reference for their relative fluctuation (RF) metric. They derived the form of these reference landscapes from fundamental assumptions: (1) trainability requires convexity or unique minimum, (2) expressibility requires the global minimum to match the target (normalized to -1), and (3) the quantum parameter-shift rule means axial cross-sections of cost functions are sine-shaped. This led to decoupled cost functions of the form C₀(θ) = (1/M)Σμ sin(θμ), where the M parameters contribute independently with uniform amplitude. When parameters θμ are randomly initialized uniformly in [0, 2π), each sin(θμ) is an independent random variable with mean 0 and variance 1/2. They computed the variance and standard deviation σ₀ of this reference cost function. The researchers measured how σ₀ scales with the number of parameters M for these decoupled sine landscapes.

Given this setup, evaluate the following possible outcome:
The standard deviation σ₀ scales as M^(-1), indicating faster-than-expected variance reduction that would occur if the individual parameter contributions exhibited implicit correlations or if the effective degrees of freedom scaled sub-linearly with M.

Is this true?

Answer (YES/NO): NO